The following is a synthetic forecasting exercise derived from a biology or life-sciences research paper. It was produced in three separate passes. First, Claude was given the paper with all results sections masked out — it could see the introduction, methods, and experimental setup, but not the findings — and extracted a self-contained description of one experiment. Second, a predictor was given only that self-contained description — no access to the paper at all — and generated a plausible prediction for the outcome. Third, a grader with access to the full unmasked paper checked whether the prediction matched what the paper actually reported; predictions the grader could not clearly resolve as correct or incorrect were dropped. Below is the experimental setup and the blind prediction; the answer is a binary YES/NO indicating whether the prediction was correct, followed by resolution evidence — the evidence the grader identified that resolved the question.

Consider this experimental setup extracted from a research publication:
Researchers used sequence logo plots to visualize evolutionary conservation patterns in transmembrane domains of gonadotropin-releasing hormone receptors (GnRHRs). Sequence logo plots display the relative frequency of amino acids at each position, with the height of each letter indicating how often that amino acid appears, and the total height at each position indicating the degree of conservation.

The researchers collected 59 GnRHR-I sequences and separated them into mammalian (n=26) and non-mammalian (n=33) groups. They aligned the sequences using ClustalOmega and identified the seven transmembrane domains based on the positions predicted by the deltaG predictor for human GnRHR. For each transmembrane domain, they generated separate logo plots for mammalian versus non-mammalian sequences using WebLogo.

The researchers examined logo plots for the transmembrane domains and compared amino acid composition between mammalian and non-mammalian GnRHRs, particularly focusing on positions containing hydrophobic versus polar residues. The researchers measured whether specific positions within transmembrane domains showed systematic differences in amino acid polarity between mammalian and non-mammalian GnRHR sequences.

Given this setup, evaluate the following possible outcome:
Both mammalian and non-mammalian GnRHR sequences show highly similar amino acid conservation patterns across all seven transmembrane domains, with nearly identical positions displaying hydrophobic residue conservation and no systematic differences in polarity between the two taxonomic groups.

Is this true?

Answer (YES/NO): NO